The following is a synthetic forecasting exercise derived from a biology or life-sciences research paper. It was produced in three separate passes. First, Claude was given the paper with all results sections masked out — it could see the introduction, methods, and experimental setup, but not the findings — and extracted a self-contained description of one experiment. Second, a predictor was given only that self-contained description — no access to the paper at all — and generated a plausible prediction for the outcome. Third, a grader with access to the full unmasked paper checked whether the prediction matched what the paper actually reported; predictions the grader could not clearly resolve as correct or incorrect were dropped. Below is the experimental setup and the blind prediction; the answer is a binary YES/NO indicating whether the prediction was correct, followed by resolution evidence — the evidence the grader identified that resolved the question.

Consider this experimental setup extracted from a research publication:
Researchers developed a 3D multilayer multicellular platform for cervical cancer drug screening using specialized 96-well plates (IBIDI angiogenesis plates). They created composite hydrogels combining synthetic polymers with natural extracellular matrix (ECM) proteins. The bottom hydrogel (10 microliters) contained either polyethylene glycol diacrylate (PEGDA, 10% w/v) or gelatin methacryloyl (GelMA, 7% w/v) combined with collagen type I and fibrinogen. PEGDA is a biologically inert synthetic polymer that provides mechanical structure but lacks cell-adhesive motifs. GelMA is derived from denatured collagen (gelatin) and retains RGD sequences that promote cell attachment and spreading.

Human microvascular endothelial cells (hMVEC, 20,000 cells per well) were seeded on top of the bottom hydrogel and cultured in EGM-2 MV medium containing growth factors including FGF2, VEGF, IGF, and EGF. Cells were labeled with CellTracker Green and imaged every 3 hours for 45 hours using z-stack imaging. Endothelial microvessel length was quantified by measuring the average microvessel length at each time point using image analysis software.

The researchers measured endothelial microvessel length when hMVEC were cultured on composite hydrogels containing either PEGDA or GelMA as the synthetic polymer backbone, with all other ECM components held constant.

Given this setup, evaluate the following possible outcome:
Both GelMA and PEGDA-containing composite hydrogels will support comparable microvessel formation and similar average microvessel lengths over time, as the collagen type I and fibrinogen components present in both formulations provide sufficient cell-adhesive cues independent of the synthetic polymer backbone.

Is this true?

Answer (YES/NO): NO